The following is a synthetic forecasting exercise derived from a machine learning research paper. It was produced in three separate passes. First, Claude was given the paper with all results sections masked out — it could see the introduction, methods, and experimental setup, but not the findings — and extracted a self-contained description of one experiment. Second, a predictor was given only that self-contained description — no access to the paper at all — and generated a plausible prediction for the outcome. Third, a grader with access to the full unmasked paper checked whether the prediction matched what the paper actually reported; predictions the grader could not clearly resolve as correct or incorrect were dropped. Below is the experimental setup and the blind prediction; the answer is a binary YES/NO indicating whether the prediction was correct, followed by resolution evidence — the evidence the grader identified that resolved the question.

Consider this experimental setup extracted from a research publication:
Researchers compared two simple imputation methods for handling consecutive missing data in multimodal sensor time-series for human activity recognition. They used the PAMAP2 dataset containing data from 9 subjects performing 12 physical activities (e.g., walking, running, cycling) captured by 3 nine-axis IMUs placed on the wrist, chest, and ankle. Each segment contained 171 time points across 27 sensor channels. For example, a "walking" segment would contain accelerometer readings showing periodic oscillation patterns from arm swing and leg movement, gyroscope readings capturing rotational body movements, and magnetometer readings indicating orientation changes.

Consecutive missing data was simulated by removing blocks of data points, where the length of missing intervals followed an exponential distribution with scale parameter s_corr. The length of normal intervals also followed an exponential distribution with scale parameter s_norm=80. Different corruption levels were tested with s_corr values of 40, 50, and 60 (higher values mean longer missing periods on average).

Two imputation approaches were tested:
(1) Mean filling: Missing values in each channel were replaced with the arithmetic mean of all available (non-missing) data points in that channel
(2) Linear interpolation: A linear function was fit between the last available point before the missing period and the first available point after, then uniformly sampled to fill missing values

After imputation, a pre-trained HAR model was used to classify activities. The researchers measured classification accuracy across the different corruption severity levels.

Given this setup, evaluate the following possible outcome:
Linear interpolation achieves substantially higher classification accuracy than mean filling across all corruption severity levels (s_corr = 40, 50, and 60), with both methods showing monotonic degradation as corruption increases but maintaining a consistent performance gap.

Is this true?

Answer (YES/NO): NO